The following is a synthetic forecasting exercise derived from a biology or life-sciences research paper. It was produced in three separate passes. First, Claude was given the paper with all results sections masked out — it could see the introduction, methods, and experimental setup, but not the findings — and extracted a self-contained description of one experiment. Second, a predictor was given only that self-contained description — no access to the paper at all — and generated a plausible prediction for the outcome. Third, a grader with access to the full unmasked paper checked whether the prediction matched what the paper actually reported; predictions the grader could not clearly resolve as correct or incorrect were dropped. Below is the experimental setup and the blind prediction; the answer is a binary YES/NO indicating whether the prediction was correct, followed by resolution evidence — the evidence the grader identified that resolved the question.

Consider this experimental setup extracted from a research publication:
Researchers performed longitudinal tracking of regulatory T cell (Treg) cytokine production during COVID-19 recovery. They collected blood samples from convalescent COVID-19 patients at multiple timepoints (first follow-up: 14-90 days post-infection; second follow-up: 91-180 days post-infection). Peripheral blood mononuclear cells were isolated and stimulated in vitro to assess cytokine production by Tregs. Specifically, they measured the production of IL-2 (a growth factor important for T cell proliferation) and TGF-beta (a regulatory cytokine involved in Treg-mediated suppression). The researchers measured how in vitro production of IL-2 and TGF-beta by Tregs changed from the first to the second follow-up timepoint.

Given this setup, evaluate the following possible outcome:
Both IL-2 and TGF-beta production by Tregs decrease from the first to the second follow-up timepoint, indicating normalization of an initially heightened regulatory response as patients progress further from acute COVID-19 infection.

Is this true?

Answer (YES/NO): NO